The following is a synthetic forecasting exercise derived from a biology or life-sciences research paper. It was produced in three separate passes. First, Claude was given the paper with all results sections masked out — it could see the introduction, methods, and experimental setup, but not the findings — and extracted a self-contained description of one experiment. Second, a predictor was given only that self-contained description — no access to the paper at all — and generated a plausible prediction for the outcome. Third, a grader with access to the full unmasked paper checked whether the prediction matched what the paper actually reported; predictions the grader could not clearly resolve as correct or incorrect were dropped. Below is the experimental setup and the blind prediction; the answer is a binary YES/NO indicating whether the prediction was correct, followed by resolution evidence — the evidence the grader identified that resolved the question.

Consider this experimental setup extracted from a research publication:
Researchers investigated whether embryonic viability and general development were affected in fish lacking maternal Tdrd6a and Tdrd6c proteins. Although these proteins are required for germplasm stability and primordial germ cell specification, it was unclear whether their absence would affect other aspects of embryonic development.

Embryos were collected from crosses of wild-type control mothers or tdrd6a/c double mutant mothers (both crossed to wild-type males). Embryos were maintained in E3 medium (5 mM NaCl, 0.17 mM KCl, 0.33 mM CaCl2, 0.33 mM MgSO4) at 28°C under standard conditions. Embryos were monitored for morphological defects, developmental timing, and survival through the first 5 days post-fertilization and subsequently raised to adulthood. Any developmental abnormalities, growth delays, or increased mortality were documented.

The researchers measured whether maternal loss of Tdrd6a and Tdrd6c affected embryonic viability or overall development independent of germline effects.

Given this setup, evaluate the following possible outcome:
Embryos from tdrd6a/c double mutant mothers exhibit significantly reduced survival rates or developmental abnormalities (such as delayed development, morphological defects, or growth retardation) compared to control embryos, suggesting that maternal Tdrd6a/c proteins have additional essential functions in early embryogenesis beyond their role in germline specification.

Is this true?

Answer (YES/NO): NO